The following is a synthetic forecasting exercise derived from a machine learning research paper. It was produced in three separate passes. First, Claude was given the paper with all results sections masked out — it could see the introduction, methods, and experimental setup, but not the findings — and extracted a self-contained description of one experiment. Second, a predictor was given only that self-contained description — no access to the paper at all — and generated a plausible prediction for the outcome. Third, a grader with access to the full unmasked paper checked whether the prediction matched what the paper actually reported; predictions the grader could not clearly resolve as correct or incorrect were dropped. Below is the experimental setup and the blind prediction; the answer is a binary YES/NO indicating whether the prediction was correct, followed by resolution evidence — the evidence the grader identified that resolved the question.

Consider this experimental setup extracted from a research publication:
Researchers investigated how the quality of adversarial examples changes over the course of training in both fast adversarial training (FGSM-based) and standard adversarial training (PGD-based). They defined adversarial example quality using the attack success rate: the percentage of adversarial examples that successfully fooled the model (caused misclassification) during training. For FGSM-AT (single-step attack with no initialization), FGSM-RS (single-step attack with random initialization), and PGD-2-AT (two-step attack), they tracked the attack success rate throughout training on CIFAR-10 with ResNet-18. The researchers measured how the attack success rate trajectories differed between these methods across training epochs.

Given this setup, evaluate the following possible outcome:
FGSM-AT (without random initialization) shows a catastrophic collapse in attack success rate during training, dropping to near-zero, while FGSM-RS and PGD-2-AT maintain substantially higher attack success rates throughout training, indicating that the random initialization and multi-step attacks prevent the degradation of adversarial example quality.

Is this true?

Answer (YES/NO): NO